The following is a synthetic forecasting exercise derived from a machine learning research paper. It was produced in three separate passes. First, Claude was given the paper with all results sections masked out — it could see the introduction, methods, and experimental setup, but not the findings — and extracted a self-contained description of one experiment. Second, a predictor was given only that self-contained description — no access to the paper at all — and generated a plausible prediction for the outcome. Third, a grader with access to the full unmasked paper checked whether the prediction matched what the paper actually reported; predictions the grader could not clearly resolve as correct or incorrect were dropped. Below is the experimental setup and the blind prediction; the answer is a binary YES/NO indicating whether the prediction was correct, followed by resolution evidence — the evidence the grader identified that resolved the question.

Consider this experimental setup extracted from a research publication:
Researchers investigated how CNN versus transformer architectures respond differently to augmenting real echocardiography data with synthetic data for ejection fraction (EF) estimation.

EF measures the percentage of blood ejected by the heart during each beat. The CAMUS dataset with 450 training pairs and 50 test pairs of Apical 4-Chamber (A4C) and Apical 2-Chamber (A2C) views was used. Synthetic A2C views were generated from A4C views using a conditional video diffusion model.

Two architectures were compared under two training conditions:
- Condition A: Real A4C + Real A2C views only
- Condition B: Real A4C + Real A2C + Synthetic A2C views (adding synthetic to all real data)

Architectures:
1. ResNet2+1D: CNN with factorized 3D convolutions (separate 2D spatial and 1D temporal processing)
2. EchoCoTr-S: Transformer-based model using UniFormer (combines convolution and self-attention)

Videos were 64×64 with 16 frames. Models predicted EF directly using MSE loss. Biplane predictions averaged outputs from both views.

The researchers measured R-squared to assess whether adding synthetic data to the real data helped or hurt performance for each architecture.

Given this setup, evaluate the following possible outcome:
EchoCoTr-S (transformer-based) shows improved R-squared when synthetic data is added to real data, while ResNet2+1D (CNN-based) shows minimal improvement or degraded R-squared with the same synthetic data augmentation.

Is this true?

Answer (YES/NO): YES